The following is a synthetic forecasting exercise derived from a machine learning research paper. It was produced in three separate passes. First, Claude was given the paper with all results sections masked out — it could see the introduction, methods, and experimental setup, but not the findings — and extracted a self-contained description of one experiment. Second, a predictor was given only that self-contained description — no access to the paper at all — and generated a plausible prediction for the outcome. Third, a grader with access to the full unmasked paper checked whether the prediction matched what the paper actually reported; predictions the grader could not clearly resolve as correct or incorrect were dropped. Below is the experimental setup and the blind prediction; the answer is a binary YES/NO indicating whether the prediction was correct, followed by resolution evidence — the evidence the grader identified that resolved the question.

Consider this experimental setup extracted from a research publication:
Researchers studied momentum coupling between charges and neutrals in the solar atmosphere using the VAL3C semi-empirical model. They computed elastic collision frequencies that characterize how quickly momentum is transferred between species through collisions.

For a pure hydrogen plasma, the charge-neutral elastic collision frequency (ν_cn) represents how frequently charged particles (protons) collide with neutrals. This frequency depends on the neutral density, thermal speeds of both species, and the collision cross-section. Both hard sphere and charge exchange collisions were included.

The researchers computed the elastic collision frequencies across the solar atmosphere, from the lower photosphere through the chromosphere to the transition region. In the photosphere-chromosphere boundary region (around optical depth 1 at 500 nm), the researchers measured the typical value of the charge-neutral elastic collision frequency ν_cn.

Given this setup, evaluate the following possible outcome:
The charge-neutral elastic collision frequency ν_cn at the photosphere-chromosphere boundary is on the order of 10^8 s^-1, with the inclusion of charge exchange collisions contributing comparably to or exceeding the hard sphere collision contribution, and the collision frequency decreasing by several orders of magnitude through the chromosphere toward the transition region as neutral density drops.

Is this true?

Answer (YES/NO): NO